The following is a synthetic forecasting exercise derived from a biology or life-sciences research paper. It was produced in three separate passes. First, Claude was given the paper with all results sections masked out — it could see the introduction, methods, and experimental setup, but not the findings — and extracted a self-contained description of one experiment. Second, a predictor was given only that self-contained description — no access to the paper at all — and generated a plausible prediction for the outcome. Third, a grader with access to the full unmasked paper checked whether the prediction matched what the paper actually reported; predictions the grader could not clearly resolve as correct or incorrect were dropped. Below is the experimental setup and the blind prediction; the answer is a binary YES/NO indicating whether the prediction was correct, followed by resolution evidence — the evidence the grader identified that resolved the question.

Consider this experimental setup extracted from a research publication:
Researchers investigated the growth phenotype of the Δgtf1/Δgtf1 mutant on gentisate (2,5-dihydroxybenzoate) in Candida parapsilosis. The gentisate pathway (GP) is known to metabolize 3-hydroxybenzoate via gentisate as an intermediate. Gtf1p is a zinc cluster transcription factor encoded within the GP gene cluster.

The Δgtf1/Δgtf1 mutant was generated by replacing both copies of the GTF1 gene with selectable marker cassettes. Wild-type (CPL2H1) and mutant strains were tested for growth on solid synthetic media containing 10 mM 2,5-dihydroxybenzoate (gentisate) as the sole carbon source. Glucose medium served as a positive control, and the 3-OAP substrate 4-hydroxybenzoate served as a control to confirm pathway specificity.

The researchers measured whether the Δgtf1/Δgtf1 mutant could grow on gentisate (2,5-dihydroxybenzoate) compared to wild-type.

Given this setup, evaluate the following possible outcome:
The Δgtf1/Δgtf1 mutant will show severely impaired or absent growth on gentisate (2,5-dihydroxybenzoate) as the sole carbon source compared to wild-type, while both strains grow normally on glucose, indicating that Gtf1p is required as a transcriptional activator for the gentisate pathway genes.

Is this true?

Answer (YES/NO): YES